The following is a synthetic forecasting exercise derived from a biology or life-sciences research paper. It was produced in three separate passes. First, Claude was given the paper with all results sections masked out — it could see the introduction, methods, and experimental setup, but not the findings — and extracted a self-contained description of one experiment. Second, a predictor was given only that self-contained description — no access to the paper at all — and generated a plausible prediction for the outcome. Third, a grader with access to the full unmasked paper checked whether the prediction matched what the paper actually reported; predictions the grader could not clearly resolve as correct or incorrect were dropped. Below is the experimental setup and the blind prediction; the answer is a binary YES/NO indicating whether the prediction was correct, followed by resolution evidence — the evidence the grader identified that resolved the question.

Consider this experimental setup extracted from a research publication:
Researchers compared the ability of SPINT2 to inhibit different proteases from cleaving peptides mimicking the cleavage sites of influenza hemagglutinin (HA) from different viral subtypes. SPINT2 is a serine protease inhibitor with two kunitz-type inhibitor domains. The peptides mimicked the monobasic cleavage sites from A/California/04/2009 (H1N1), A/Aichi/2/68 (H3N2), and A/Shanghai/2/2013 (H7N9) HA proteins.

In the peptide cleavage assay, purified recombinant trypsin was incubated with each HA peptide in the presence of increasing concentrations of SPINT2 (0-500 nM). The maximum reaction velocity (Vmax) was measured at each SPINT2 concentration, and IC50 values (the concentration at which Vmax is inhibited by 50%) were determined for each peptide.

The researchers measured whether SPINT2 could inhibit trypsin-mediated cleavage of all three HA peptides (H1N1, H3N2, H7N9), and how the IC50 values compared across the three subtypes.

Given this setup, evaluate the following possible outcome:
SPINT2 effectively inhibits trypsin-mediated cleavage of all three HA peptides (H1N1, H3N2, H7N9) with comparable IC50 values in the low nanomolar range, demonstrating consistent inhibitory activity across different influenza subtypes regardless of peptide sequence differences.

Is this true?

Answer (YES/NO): NO